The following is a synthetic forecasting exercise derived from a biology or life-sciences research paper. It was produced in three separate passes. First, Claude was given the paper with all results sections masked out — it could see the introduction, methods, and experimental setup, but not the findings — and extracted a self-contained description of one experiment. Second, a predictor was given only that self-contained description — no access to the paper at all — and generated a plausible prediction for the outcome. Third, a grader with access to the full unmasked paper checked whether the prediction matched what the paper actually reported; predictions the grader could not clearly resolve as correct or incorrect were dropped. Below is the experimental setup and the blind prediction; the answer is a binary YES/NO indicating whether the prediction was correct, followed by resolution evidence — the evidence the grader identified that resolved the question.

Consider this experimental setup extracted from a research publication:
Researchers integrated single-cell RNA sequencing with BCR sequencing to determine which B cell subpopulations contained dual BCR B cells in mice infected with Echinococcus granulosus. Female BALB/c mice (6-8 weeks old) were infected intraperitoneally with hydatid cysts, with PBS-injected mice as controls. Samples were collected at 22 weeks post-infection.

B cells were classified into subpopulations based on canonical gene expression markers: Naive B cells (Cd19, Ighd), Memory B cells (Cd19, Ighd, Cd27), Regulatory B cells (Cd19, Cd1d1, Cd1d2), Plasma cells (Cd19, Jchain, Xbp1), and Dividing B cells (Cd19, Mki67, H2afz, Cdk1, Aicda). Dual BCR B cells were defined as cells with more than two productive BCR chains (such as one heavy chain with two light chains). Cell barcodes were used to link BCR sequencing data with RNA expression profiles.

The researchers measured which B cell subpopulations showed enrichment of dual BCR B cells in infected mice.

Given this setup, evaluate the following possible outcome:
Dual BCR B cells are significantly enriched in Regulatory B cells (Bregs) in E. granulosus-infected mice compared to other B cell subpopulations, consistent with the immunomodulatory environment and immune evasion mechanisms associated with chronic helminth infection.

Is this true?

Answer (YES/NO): NO